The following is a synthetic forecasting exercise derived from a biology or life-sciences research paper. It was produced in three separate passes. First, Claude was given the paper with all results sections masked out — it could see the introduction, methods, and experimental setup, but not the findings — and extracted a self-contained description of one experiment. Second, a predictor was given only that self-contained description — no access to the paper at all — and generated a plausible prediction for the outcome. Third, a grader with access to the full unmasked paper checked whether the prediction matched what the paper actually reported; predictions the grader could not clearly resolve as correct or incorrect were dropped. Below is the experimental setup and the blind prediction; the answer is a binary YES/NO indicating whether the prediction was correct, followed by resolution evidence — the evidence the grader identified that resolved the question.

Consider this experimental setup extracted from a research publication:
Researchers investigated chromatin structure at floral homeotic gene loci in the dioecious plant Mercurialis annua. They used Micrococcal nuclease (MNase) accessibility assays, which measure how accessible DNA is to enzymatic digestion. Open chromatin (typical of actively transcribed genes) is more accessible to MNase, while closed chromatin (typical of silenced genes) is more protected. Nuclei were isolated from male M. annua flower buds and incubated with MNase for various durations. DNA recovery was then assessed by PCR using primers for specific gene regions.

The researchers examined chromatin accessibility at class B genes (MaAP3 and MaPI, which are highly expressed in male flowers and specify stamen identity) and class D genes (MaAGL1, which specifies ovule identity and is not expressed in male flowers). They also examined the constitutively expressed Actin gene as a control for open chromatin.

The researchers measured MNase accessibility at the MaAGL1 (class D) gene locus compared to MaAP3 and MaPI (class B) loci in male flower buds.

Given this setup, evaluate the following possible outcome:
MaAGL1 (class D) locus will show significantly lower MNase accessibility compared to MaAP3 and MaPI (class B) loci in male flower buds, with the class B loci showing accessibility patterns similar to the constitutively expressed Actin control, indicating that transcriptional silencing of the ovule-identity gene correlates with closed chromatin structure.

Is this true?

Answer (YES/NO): YES